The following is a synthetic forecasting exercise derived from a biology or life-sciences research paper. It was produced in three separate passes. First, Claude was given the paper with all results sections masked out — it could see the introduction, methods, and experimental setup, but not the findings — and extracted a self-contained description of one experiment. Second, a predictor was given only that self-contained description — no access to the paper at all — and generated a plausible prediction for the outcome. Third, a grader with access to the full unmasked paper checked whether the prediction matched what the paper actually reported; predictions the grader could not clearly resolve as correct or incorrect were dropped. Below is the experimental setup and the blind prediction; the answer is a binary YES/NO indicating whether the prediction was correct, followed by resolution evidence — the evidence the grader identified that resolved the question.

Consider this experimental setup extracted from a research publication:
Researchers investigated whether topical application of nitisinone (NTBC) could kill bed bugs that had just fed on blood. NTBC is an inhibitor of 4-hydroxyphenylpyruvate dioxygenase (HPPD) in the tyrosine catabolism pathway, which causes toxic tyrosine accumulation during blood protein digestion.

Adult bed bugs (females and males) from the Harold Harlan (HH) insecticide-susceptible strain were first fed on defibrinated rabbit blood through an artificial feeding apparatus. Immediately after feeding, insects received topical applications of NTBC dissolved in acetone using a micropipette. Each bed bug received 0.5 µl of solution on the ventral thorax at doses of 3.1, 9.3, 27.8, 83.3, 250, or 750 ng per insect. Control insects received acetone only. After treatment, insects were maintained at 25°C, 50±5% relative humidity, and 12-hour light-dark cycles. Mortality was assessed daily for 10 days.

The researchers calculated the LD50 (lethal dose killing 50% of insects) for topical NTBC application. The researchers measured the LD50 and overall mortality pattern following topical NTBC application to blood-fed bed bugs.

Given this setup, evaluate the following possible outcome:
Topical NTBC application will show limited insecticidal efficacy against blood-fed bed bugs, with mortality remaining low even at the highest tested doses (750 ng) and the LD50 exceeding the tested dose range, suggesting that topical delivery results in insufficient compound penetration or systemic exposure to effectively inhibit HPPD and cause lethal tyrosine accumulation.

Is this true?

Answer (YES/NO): NO